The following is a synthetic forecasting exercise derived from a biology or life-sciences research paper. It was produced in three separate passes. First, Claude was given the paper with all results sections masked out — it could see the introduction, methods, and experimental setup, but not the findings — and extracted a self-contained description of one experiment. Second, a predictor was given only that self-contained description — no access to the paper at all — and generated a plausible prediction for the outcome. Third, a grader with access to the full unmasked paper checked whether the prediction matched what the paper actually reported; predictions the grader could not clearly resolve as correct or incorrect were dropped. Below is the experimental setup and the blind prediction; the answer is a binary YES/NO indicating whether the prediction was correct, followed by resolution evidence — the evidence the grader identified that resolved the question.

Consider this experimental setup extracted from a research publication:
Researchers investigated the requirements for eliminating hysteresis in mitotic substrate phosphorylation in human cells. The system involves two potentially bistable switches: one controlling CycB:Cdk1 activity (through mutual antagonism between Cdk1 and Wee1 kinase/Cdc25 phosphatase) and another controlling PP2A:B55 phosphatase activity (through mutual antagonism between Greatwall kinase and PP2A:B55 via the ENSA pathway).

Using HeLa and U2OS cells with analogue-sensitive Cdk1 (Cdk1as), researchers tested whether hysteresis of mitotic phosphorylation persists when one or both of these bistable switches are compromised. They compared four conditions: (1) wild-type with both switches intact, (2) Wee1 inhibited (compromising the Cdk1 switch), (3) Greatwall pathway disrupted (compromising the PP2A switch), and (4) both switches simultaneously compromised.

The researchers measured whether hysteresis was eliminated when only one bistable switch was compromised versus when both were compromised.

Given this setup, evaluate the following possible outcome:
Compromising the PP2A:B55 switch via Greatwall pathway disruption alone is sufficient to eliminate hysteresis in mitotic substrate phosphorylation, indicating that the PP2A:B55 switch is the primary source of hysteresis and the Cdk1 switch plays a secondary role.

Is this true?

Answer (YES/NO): NO